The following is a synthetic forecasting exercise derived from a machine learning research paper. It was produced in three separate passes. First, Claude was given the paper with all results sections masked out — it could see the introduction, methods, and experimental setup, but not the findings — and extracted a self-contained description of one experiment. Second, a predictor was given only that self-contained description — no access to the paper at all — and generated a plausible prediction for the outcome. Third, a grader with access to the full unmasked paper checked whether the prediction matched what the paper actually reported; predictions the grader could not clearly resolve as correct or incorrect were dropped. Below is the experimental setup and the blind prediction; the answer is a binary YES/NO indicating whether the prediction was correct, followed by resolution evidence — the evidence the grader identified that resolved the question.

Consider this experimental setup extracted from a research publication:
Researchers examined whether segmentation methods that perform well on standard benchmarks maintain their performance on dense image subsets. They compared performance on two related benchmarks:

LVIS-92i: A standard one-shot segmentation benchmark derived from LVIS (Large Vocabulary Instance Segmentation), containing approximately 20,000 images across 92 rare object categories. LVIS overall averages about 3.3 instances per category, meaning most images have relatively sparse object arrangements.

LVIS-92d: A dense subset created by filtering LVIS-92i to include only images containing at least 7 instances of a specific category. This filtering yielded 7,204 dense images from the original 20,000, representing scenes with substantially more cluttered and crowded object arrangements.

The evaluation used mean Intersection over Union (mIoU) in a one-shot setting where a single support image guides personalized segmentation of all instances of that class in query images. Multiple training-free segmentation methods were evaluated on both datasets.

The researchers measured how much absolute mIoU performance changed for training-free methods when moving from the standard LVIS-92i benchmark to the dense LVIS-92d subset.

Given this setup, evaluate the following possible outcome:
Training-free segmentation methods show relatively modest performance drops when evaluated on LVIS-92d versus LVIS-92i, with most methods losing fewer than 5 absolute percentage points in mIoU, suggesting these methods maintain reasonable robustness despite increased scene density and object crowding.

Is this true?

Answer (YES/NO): NO